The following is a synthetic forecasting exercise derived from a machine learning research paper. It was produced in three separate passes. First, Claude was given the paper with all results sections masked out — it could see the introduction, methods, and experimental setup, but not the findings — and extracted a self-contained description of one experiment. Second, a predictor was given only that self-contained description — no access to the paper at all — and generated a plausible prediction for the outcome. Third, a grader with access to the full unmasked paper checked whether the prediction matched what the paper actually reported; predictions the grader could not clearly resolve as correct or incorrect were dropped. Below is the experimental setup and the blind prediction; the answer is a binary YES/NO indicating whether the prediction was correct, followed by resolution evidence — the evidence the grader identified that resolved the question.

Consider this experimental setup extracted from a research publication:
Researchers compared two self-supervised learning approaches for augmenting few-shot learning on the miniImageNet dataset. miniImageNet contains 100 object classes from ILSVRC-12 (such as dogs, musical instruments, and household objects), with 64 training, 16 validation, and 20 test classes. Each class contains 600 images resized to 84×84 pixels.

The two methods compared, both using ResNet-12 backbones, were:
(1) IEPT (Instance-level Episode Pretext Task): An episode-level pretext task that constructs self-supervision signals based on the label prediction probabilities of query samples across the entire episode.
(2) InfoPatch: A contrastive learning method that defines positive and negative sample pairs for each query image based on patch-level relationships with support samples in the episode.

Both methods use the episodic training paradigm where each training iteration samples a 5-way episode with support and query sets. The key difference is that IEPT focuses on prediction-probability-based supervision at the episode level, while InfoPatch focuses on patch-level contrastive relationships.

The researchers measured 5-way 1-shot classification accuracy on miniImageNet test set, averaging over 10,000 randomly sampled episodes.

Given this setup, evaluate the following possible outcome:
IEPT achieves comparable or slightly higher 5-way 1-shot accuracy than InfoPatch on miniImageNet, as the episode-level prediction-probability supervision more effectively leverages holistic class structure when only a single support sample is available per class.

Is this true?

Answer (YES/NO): NO